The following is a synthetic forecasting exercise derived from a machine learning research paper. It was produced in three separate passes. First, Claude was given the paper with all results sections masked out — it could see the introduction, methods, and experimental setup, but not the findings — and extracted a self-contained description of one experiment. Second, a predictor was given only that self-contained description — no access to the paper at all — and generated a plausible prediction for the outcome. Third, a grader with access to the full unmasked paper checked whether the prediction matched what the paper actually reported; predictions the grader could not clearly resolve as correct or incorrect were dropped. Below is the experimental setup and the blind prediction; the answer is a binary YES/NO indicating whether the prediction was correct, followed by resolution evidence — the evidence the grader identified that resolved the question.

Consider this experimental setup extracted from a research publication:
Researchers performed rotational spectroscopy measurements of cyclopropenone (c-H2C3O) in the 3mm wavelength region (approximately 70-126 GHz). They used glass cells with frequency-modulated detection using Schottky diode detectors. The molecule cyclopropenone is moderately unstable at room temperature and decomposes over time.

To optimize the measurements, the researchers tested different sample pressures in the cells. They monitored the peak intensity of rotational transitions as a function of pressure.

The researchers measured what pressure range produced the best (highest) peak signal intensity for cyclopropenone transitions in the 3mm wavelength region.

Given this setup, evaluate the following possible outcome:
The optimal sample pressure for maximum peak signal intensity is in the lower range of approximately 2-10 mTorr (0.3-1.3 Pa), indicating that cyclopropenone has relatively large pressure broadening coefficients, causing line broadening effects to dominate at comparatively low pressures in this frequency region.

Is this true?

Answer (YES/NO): NO